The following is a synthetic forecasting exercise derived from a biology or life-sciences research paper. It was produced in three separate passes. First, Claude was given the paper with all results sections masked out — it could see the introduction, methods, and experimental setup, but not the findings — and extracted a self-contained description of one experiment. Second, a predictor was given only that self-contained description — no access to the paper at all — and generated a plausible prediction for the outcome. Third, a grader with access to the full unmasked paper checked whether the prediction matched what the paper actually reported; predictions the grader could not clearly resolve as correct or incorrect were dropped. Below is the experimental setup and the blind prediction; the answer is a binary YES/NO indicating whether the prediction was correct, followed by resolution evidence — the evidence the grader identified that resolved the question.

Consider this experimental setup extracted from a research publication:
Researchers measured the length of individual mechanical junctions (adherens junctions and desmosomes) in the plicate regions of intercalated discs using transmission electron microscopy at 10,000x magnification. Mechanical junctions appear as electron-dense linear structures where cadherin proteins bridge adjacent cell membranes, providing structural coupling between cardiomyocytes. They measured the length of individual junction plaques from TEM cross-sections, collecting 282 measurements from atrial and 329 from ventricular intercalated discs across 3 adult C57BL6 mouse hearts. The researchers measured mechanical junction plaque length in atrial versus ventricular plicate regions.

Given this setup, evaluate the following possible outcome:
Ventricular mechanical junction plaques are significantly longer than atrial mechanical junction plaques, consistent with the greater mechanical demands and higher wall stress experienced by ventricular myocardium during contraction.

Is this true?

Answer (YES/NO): YES